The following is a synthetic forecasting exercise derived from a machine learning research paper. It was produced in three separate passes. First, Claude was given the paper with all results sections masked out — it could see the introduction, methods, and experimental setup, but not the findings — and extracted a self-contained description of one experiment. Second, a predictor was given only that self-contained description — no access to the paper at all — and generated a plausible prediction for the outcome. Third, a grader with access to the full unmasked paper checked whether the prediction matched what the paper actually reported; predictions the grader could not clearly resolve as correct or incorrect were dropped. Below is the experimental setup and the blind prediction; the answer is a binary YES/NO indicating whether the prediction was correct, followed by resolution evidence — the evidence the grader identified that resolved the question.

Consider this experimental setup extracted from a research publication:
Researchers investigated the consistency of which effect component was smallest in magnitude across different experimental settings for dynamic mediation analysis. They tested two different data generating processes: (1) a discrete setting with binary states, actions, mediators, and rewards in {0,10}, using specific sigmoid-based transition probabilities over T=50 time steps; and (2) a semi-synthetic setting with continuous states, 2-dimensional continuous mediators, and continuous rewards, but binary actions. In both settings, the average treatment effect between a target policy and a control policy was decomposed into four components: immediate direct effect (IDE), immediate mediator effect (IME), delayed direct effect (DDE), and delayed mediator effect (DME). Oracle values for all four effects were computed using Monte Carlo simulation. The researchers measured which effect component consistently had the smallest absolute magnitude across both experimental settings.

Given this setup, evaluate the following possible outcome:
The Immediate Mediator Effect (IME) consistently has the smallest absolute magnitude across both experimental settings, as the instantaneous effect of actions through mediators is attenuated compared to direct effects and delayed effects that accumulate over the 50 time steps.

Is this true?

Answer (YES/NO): NO